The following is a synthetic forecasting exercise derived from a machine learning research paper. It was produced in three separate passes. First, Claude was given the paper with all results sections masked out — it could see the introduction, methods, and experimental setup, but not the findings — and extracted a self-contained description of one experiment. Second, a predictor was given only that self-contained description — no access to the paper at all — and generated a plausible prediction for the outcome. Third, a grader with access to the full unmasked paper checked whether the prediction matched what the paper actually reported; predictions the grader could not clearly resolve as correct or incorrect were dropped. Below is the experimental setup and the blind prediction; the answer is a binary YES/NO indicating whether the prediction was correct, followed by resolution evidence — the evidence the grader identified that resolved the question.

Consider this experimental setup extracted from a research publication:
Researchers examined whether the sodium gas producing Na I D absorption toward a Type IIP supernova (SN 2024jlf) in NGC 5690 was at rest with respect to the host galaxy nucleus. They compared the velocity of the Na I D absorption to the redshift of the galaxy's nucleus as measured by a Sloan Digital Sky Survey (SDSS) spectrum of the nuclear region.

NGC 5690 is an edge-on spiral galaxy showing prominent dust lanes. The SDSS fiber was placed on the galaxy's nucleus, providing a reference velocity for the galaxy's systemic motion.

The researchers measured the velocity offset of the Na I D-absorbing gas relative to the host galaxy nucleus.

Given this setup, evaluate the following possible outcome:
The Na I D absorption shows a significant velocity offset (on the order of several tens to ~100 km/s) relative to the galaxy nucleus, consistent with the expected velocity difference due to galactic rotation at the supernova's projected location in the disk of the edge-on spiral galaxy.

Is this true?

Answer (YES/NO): YES